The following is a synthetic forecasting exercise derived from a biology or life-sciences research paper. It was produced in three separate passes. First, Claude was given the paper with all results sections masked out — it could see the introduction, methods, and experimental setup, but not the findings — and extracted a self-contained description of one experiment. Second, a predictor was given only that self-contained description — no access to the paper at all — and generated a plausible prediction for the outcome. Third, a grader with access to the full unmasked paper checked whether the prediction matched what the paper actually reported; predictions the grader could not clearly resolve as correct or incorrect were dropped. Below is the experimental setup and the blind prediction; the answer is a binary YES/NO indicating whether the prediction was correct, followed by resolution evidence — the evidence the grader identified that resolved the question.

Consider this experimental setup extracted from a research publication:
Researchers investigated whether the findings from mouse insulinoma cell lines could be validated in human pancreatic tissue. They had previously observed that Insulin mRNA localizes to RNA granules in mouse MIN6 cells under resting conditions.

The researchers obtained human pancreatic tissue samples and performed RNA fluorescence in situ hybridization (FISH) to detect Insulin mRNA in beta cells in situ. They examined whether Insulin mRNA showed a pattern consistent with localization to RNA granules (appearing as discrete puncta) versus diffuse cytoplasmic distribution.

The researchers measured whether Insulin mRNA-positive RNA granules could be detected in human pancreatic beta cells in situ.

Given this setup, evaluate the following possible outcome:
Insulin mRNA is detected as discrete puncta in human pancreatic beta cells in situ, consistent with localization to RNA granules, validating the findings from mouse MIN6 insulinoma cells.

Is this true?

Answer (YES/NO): YES